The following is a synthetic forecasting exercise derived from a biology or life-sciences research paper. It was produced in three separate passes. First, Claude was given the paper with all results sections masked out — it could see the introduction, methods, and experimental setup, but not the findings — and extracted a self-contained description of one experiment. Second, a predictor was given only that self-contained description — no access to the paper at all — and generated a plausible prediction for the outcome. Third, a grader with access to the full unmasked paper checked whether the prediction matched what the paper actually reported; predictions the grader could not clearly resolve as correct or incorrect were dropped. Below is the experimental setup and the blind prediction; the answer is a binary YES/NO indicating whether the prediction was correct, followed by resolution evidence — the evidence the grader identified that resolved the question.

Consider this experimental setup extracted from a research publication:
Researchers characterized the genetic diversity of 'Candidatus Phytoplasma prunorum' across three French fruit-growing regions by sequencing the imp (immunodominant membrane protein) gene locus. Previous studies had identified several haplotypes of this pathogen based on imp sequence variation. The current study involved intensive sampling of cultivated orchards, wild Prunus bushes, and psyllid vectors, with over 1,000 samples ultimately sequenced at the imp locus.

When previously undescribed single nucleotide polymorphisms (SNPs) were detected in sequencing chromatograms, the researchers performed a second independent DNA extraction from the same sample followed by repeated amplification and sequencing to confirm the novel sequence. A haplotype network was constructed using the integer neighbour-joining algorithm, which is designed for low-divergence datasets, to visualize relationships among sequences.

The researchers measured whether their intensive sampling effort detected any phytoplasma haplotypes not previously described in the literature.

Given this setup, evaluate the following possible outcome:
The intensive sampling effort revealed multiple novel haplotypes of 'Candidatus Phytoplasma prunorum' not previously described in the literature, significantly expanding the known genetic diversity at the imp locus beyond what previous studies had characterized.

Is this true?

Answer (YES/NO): YES